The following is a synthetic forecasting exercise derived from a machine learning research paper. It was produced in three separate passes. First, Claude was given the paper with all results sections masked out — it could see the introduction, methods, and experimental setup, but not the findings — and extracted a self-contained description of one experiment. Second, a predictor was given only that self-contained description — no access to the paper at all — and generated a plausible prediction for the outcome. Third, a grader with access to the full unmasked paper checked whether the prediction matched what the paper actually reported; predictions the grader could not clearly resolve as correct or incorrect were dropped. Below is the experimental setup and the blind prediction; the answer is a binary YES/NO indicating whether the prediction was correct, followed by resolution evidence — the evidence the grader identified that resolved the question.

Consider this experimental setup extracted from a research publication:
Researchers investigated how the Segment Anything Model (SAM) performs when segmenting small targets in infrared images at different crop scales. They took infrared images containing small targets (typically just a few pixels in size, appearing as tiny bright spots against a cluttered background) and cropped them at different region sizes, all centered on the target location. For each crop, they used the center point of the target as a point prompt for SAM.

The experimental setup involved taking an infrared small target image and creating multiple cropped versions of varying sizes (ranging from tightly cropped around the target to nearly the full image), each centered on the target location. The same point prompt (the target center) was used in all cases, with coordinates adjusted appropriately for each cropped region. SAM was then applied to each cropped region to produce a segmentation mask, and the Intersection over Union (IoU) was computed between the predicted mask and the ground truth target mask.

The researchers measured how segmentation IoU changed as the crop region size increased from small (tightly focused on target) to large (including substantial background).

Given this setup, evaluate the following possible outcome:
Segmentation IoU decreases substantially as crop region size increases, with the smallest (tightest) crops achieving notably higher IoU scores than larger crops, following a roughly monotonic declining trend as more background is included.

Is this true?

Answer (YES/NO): YES